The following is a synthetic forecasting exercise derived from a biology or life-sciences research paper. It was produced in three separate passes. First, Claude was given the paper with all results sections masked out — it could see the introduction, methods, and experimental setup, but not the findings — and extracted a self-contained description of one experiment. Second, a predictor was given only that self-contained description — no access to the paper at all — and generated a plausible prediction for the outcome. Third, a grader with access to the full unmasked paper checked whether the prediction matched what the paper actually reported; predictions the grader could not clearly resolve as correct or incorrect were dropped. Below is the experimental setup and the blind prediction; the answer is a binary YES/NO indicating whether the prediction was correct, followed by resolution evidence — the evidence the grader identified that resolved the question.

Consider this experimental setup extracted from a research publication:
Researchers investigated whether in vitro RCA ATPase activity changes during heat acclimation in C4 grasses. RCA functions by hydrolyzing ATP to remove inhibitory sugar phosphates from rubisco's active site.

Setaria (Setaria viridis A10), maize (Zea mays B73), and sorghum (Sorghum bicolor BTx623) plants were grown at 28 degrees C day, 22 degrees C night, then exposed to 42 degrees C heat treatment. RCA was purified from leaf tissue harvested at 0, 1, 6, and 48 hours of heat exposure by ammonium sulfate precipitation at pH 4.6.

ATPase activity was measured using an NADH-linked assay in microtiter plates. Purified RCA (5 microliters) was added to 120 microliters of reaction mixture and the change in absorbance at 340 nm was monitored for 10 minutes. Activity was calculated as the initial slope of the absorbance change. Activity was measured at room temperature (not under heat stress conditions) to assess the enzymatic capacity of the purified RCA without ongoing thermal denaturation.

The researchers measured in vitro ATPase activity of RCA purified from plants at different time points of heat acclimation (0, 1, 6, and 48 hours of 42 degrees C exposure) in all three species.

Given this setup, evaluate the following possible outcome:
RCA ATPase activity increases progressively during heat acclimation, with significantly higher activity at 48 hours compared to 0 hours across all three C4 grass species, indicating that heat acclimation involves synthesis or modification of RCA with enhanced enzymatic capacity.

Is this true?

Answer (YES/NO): NO